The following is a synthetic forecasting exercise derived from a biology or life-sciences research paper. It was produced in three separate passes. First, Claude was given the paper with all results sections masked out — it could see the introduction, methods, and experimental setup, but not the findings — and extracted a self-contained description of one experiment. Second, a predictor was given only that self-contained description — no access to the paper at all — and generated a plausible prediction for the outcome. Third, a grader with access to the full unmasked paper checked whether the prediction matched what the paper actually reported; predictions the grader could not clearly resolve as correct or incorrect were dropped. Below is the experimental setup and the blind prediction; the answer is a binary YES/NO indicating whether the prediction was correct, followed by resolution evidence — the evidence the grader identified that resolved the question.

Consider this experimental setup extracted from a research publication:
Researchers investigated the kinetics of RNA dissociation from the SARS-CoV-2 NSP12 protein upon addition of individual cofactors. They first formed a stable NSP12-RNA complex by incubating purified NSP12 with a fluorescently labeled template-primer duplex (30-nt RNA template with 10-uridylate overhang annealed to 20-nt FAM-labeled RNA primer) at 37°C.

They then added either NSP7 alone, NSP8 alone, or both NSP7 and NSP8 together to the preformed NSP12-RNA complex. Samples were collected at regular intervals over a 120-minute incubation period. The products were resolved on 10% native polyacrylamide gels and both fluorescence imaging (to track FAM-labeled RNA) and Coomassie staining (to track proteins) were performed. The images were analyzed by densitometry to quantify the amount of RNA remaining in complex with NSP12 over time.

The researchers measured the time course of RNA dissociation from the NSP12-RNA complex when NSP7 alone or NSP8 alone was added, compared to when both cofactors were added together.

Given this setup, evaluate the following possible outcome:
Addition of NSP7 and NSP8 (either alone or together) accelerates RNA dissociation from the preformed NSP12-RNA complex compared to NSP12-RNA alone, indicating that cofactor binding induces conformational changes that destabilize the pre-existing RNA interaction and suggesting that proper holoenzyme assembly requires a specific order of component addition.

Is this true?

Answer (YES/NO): NO